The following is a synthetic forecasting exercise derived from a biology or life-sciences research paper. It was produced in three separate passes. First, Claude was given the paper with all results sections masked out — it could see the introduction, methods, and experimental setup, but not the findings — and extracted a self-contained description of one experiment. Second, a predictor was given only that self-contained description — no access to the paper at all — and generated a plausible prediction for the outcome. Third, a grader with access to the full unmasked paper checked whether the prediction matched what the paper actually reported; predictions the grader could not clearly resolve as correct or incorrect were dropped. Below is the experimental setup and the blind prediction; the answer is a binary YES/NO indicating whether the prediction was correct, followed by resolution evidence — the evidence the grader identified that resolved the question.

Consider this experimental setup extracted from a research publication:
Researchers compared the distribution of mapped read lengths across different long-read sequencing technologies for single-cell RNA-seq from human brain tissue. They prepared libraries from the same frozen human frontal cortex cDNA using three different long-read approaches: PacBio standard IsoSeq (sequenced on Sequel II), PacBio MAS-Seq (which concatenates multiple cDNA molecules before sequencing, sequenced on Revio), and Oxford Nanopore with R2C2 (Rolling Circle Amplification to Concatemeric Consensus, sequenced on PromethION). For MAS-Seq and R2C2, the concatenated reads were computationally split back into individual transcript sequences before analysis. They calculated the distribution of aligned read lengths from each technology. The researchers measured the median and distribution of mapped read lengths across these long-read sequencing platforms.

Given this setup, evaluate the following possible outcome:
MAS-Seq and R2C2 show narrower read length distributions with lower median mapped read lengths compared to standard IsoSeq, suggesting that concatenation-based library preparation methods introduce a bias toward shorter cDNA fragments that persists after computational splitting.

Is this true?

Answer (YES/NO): NO